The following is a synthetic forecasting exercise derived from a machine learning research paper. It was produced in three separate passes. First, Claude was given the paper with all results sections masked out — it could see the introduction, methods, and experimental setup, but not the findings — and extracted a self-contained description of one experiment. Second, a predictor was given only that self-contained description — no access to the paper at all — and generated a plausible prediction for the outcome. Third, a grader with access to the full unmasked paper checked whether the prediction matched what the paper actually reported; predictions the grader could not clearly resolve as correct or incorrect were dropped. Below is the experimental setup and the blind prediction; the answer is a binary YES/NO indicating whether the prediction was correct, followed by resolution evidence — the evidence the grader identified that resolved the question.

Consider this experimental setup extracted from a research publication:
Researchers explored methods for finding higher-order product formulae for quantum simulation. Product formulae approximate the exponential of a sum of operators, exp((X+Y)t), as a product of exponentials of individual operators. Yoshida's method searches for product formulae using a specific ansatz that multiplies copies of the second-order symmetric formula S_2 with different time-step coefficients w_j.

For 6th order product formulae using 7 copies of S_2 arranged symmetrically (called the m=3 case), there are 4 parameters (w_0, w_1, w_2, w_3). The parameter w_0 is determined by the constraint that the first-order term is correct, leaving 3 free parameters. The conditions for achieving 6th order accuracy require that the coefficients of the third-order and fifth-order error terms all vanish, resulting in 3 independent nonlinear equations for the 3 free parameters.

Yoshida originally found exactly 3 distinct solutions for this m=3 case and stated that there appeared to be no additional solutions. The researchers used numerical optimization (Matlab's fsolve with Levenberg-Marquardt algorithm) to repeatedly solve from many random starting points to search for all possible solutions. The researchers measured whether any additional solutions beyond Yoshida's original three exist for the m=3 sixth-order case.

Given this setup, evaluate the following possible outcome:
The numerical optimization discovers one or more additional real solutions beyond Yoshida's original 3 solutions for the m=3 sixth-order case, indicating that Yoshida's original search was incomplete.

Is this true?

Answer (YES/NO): NO